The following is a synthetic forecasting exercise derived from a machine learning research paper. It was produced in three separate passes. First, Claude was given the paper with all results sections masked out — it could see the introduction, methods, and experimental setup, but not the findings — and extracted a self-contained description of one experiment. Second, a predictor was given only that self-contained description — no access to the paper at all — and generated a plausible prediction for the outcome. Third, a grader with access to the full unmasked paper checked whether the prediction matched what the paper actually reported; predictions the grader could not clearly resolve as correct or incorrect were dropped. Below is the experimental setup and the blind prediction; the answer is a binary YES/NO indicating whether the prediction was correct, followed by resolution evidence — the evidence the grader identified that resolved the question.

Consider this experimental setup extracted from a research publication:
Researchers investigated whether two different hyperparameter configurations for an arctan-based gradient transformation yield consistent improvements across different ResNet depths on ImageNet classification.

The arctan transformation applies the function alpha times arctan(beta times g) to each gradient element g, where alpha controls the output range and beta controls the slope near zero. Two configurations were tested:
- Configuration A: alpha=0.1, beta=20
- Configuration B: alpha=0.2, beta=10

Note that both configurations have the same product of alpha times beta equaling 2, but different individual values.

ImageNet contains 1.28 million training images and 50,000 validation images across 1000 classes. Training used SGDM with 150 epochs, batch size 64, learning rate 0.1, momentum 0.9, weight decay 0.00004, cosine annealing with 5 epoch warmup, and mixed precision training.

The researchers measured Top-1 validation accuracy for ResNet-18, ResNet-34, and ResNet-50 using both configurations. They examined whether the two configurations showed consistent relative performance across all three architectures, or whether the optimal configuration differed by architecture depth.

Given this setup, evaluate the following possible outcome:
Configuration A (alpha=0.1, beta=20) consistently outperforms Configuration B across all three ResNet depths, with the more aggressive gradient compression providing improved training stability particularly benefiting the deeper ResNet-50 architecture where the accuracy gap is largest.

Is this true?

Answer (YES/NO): NO